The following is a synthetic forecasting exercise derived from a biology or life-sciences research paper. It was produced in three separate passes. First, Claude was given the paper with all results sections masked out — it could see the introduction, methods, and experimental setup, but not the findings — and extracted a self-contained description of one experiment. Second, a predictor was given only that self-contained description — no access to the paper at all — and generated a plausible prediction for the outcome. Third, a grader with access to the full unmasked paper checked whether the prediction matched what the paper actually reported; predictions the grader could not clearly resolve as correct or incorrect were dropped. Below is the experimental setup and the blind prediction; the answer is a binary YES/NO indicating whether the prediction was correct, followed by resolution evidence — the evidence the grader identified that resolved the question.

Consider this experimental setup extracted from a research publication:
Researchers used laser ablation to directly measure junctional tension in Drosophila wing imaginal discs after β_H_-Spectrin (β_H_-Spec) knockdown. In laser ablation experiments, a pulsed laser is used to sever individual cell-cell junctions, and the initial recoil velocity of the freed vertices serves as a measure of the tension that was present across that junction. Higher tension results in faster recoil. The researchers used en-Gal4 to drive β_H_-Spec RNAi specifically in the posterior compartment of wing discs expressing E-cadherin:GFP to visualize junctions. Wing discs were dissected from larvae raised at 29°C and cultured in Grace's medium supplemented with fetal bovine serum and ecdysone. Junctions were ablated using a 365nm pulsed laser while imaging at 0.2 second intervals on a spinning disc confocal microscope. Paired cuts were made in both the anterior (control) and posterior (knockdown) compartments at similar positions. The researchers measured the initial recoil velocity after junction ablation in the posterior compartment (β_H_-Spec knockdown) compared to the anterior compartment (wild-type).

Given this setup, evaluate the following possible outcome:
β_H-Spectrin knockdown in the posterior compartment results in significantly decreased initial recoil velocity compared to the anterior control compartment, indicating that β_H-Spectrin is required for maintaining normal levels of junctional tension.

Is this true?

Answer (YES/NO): NO